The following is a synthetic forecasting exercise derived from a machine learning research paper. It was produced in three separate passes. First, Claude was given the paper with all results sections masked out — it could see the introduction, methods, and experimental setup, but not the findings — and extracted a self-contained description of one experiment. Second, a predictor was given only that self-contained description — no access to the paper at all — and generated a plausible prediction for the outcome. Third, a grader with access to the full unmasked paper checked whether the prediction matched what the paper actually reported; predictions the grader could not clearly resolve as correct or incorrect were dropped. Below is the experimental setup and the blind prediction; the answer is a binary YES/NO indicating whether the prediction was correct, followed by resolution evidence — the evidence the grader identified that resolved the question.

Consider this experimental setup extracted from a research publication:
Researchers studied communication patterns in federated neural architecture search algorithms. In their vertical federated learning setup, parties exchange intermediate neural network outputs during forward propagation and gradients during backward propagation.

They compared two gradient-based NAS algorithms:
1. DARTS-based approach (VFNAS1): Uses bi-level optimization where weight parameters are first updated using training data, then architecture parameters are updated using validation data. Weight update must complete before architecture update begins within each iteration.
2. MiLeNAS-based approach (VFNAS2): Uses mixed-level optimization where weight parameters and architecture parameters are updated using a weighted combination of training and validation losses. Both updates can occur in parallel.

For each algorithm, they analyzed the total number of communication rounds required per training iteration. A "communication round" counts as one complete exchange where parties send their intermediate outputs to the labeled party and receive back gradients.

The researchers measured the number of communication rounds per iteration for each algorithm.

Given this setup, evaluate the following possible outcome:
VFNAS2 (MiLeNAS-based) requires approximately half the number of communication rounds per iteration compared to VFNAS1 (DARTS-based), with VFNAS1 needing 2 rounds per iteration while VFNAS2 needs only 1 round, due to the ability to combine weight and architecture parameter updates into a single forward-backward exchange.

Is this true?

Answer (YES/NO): YES